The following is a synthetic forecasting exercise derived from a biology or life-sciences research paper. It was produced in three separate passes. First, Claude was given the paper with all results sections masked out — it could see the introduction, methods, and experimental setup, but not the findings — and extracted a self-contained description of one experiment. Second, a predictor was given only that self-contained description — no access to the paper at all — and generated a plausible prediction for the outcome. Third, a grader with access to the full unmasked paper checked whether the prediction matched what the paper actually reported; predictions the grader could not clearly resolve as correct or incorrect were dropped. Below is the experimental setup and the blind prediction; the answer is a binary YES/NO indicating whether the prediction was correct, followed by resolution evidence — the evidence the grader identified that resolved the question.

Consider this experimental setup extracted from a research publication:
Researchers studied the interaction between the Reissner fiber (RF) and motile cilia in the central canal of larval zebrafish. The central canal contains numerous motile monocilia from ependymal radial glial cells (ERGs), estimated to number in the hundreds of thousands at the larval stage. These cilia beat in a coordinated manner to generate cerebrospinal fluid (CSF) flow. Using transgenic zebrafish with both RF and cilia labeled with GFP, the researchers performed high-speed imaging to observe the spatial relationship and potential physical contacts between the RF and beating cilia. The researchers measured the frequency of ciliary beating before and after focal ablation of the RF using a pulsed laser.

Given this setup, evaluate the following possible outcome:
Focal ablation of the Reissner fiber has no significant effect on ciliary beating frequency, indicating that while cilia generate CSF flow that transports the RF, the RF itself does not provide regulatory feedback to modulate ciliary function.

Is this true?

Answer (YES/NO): NO